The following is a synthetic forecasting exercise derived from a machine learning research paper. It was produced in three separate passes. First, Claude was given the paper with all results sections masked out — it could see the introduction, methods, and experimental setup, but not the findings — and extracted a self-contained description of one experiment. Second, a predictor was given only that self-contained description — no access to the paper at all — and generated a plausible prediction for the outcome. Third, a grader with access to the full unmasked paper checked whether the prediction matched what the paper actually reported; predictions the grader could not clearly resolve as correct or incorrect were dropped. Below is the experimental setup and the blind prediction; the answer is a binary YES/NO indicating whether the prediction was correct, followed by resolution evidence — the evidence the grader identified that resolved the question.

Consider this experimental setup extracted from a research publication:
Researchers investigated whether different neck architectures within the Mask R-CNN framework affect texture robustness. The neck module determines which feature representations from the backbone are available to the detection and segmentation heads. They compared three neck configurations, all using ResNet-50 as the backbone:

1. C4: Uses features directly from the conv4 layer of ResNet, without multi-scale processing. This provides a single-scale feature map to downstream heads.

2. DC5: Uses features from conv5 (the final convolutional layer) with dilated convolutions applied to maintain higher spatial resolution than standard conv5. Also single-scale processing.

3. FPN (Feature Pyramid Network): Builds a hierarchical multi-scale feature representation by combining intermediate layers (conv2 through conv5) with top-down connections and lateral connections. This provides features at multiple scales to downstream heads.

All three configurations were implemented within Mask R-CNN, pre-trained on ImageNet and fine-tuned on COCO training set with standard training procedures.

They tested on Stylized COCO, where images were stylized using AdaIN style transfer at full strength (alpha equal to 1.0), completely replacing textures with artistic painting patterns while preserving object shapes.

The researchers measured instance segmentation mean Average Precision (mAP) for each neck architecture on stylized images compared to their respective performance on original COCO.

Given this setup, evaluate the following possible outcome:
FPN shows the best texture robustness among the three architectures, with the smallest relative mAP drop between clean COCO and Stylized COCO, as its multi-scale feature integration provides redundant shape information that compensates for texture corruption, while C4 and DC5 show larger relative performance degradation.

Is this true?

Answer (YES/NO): NO